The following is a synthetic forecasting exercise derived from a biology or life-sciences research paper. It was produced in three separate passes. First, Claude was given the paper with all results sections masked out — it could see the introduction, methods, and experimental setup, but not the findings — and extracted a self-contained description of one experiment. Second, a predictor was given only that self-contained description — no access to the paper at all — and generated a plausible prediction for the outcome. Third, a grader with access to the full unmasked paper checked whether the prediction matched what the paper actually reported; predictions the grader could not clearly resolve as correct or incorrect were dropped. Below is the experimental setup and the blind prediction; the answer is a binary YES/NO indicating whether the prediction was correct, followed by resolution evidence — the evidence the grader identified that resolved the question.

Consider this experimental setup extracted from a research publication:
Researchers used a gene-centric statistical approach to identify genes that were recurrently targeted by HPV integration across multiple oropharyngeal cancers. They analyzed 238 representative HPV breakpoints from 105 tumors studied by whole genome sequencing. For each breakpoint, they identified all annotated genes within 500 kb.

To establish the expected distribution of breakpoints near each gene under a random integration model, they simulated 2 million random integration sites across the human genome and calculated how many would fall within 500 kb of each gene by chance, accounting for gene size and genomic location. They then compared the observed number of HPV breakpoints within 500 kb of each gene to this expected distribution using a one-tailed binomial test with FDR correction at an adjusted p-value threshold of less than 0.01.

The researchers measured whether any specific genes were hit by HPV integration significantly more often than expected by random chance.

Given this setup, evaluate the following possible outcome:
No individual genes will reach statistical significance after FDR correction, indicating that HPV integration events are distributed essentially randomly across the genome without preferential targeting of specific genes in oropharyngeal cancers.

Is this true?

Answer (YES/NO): NO